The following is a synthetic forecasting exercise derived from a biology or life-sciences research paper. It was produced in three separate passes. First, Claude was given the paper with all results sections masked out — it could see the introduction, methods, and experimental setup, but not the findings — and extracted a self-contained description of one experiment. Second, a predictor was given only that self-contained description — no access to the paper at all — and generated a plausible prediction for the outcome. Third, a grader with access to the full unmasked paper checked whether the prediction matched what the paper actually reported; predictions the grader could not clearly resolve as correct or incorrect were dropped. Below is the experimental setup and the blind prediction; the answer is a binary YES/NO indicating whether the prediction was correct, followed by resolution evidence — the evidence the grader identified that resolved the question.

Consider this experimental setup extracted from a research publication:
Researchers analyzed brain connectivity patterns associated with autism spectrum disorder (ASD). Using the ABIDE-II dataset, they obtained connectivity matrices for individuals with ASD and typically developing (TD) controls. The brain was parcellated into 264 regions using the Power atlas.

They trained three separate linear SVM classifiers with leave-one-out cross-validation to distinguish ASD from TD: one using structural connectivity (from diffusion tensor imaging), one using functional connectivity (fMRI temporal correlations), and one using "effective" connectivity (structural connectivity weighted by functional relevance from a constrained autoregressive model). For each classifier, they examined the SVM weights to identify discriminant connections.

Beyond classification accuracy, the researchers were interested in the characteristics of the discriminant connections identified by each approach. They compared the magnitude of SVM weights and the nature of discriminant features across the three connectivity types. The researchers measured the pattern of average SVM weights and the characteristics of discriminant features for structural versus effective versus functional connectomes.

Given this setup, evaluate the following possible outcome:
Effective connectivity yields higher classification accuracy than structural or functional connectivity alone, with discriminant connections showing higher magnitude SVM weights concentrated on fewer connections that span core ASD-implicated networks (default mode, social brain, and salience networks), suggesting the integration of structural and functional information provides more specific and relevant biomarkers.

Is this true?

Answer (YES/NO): NO